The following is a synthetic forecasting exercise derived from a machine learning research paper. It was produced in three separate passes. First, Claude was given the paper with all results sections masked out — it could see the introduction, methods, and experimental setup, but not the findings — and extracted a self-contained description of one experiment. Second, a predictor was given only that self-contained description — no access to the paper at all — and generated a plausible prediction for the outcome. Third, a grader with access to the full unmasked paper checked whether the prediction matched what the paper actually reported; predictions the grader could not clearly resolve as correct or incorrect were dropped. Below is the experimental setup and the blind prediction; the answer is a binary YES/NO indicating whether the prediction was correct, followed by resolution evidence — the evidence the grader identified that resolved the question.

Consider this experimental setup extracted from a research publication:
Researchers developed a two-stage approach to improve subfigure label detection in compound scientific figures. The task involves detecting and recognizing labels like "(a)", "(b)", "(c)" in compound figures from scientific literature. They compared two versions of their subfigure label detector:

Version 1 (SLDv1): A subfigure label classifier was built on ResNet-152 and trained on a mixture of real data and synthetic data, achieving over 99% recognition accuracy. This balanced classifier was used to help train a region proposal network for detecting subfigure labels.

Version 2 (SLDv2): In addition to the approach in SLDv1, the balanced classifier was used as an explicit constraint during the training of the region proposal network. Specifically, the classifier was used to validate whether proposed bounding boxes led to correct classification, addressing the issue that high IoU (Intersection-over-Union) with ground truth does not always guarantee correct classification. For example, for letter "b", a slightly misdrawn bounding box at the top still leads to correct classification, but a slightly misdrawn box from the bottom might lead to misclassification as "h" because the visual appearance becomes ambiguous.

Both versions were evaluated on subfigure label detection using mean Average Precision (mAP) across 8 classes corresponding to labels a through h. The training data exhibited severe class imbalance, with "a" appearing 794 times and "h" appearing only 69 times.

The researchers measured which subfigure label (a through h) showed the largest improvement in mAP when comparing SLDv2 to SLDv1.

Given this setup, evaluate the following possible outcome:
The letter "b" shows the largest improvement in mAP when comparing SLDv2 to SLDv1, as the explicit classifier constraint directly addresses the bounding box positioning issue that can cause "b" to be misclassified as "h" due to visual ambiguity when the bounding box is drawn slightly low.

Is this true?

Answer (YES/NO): NO